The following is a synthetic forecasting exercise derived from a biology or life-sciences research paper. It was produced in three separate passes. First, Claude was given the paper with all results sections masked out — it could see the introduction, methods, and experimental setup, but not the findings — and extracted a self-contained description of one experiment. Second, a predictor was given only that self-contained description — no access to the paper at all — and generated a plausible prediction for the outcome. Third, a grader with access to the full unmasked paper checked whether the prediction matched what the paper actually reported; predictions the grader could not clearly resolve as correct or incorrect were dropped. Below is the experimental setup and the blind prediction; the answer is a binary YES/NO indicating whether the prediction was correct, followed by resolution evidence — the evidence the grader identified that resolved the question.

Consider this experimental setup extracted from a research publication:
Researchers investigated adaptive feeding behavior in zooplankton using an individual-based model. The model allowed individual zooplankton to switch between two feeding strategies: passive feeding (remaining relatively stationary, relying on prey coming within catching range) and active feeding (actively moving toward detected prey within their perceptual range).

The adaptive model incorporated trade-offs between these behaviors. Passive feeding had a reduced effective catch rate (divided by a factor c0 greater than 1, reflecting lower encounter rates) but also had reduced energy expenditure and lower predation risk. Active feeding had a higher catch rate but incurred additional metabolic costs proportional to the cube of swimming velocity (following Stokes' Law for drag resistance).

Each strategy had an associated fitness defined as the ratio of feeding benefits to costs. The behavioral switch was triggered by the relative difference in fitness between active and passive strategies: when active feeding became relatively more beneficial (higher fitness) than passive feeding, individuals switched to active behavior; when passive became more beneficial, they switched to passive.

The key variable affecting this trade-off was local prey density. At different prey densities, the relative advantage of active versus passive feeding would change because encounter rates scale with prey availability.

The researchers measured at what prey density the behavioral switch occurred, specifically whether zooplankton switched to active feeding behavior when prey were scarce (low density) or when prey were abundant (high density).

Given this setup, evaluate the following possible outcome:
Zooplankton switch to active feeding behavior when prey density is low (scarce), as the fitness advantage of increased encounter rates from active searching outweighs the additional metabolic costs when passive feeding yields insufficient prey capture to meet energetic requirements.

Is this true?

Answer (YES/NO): YES